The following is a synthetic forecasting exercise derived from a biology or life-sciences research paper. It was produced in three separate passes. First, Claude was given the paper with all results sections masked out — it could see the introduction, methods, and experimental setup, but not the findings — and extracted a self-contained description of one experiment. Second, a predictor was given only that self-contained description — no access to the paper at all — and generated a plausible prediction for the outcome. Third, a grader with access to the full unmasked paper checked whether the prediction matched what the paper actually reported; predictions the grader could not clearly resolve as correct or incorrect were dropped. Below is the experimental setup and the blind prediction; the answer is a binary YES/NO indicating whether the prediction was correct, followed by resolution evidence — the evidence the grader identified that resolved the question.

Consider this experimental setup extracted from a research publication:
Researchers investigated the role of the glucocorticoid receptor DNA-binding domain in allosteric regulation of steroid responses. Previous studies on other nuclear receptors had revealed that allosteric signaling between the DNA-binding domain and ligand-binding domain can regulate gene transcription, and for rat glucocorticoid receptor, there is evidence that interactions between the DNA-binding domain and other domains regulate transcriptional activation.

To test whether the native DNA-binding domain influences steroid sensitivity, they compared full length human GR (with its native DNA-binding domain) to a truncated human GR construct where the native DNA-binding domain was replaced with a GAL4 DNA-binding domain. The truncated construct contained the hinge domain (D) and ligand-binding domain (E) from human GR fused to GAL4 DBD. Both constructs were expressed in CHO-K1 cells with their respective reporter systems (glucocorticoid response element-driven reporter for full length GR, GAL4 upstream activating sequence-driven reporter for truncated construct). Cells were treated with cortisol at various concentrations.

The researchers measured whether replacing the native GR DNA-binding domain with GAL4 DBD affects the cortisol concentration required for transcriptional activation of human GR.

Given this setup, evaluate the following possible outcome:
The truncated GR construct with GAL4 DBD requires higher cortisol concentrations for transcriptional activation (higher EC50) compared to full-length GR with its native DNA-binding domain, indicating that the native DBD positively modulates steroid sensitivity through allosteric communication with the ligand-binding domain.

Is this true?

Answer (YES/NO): YES